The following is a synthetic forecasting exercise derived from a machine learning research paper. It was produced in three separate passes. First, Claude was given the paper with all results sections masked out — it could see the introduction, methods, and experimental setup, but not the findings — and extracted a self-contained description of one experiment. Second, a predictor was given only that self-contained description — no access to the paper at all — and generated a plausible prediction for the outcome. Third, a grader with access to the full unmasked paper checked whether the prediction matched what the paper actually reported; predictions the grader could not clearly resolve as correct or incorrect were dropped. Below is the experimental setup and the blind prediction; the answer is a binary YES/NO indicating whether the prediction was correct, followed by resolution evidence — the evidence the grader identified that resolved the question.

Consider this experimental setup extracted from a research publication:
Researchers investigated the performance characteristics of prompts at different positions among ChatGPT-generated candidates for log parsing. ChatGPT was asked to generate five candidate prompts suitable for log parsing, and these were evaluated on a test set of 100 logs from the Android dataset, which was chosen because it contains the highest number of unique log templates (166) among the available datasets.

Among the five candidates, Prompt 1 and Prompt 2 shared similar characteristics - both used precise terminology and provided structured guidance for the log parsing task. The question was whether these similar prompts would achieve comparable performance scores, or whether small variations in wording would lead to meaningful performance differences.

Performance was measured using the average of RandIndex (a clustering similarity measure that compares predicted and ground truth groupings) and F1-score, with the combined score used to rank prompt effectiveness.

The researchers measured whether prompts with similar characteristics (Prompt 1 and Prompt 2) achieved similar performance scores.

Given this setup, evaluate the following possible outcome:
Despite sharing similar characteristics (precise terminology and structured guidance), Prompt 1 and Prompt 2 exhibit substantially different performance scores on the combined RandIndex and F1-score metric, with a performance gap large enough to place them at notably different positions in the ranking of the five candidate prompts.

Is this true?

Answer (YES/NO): NO